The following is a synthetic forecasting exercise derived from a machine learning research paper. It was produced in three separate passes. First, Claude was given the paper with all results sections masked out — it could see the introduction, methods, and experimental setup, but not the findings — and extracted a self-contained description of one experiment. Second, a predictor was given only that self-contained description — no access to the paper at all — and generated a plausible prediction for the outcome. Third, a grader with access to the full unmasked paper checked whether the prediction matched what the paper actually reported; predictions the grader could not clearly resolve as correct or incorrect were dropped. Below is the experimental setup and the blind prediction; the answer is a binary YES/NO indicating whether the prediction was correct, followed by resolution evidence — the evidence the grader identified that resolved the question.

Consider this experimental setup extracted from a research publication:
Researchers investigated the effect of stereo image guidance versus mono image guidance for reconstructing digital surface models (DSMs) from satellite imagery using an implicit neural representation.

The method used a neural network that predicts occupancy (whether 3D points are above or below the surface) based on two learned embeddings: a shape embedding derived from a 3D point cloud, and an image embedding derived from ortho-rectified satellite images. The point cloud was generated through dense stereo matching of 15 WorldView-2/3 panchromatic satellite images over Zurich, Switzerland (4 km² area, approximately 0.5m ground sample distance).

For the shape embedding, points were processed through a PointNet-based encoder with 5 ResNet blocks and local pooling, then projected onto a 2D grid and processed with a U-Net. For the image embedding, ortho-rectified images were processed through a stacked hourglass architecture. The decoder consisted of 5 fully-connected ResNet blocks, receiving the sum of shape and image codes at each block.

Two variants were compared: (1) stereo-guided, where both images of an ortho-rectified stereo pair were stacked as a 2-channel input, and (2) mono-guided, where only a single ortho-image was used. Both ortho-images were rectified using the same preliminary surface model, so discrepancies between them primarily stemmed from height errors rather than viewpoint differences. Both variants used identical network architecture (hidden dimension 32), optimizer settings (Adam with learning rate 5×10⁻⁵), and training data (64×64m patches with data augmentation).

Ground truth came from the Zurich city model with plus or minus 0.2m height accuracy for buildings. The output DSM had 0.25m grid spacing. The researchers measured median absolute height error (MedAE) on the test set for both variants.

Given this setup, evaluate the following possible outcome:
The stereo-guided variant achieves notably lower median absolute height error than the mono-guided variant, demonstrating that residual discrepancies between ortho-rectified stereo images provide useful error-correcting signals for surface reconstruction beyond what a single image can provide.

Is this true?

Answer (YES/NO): NO